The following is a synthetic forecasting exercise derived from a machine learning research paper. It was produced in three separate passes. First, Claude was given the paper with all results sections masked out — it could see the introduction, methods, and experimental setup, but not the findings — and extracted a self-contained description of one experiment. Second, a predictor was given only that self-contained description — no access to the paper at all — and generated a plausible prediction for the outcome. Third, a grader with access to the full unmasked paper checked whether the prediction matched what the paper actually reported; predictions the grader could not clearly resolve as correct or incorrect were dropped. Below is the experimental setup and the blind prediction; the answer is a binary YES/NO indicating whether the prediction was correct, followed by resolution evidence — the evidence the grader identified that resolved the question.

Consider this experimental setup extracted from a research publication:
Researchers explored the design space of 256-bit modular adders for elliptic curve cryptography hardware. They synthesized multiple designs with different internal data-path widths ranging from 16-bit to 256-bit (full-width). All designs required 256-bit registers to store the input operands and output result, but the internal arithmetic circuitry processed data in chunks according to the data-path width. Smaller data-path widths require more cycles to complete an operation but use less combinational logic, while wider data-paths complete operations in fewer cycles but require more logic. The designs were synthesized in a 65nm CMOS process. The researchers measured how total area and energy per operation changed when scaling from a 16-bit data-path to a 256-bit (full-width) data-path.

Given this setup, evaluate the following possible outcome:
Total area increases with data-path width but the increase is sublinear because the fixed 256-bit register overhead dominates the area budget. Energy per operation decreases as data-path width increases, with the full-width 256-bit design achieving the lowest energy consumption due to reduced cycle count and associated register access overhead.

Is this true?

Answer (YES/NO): YES